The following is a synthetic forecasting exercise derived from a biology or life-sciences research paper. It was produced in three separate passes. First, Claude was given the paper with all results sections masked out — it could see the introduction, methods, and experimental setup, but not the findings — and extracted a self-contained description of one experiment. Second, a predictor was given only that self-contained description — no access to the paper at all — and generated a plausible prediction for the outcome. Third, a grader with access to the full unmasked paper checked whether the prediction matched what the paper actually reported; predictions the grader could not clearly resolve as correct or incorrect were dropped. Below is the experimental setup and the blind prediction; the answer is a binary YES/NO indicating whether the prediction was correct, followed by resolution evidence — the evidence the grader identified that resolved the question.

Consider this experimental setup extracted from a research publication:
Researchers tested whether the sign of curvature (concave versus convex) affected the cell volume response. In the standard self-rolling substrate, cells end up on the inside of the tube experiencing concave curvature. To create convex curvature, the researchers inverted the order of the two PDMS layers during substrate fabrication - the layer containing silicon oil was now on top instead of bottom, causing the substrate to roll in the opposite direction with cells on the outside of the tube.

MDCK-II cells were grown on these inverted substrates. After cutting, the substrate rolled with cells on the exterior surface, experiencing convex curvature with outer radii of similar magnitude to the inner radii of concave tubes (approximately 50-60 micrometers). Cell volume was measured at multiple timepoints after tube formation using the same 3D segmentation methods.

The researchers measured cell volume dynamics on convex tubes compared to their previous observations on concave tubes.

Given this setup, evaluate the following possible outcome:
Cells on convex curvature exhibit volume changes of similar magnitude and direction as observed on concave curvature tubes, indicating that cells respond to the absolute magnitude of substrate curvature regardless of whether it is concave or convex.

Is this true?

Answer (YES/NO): YES